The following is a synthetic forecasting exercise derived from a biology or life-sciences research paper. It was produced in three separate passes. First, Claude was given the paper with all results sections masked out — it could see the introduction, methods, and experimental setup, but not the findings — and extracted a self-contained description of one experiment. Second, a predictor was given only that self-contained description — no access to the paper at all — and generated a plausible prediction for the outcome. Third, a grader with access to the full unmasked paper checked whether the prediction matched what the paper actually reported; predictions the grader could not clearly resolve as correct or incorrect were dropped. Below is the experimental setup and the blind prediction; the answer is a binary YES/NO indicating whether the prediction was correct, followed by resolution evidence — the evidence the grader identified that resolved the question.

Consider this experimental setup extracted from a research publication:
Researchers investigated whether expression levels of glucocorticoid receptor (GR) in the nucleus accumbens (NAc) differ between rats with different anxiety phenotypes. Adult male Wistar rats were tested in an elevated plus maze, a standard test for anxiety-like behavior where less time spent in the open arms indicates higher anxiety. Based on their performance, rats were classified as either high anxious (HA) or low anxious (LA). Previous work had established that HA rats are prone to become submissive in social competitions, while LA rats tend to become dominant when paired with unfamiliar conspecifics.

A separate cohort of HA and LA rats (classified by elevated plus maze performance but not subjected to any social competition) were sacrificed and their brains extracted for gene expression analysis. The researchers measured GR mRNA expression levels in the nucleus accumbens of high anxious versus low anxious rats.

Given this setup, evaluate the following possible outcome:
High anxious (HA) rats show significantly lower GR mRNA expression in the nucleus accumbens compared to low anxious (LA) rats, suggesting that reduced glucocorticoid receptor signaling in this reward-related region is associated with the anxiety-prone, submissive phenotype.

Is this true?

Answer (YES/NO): YES